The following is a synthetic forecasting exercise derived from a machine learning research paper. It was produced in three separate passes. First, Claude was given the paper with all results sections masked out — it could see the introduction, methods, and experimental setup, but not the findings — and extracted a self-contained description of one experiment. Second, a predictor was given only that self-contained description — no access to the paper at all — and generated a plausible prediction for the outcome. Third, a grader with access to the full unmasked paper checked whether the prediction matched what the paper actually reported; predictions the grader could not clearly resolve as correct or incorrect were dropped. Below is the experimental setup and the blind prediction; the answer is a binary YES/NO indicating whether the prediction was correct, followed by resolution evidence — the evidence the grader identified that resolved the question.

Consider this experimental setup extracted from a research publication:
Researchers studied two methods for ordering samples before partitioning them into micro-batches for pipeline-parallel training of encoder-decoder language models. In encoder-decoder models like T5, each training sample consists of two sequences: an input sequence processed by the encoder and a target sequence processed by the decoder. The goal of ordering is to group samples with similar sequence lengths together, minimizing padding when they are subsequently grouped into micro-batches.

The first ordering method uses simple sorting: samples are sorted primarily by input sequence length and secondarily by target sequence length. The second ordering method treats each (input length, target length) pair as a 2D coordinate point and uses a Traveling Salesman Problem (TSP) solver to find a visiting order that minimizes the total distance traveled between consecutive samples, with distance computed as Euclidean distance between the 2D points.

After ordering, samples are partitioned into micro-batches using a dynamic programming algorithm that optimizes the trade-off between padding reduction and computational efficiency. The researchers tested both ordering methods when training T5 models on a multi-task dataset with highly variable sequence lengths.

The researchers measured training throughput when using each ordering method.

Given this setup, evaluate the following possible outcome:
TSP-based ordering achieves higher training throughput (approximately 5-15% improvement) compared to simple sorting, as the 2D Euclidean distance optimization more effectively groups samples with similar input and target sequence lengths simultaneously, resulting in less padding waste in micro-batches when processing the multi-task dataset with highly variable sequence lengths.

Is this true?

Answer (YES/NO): NO